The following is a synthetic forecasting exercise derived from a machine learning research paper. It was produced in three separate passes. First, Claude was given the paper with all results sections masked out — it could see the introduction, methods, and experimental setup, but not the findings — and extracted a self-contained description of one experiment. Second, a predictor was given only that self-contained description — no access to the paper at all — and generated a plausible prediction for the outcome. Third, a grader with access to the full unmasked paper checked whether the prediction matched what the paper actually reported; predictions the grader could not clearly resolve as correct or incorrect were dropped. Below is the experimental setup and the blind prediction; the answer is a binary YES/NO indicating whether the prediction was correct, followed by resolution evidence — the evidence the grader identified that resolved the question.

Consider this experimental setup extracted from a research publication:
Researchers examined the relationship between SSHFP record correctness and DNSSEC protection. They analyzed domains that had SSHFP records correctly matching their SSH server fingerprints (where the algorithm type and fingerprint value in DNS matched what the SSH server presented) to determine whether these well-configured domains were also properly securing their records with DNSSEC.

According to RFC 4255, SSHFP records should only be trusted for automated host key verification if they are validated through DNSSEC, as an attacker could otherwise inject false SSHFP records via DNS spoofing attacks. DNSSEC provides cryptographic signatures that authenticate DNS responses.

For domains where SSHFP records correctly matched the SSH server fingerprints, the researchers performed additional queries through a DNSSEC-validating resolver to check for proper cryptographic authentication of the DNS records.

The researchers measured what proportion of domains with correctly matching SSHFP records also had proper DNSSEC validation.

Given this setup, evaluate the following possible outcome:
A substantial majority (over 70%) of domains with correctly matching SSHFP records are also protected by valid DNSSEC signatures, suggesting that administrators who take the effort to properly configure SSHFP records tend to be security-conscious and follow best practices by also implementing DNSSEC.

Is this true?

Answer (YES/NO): NO